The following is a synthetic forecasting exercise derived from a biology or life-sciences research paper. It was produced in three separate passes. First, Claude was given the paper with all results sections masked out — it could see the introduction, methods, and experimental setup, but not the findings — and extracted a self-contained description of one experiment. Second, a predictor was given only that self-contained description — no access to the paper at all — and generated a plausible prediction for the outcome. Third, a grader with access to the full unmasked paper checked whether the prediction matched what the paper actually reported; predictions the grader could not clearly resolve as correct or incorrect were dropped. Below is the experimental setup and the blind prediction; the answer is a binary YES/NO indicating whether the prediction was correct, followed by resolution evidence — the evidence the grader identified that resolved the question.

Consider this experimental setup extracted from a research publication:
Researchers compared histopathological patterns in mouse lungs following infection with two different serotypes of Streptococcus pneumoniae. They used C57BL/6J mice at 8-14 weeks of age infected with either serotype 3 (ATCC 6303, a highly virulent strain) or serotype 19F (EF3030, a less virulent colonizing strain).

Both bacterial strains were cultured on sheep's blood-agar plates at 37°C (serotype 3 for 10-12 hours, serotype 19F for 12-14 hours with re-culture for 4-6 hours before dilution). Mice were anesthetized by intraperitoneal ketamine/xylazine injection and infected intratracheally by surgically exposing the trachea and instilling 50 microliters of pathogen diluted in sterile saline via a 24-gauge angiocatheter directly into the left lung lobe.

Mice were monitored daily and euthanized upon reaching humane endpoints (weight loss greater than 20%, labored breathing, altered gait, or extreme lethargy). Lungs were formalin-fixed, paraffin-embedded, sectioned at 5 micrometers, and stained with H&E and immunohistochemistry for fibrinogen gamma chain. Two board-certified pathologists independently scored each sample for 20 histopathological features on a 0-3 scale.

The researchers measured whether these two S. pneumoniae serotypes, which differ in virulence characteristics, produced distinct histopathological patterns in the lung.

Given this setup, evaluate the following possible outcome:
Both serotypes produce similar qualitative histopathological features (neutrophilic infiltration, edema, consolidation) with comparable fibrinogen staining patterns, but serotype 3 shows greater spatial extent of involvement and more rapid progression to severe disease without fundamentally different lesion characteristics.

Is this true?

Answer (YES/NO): NO